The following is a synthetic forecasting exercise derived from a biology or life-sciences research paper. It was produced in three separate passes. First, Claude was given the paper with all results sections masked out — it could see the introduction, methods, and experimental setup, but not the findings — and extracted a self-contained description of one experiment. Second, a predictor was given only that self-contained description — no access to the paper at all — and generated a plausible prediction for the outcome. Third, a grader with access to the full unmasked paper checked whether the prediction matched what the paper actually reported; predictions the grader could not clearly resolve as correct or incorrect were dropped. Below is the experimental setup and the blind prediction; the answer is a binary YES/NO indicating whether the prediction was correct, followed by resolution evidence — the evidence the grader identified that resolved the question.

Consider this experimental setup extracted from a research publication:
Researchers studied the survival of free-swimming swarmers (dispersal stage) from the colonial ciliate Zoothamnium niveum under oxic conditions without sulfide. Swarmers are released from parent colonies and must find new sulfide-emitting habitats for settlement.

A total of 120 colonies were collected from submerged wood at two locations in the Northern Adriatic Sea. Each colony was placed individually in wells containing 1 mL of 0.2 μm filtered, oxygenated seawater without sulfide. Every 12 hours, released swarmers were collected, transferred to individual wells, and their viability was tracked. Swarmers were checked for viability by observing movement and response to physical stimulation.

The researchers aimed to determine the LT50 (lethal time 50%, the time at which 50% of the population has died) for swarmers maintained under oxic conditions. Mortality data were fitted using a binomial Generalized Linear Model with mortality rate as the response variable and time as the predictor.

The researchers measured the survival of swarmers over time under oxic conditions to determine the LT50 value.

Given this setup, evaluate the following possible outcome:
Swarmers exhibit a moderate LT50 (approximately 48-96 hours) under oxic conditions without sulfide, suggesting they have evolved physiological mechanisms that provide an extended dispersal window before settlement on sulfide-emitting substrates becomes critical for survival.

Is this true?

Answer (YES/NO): NO